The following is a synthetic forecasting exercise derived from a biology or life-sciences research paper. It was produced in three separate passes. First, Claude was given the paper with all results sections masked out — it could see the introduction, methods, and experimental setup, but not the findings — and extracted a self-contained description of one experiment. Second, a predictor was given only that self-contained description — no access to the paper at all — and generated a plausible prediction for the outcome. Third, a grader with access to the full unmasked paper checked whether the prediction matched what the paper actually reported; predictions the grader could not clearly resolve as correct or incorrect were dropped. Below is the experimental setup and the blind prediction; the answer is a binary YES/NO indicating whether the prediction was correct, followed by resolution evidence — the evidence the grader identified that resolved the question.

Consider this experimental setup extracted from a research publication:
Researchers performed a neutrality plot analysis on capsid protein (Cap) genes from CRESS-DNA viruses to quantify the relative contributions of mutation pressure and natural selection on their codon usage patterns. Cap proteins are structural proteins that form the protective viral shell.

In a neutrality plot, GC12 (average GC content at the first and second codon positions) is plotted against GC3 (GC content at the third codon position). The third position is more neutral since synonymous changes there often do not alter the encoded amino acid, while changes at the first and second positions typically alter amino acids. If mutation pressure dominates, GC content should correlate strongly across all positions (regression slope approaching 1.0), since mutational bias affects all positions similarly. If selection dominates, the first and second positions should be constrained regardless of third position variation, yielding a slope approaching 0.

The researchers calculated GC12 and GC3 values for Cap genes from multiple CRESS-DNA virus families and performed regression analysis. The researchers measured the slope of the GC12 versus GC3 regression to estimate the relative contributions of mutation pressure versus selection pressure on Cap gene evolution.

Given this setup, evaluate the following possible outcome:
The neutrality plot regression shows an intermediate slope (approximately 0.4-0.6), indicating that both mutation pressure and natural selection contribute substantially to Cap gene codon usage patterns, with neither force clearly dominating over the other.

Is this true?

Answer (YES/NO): NO